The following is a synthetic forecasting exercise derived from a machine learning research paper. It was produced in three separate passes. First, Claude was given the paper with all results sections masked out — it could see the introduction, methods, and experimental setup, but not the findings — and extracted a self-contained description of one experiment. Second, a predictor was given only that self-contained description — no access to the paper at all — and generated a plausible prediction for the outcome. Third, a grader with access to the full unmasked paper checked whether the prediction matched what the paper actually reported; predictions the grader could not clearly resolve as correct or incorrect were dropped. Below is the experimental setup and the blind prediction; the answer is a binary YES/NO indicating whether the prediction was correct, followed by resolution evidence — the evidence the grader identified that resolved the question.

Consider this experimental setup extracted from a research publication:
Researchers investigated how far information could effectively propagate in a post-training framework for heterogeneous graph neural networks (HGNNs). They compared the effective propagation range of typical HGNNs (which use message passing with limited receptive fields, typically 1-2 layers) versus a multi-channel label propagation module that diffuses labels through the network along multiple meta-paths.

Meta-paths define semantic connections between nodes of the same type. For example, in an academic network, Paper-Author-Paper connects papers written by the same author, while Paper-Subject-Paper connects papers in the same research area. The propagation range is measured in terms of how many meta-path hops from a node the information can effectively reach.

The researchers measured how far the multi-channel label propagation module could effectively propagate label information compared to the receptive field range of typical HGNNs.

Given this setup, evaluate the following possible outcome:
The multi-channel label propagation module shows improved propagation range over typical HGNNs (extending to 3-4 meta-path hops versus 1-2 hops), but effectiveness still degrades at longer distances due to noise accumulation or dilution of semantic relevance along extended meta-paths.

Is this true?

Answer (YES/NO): NO